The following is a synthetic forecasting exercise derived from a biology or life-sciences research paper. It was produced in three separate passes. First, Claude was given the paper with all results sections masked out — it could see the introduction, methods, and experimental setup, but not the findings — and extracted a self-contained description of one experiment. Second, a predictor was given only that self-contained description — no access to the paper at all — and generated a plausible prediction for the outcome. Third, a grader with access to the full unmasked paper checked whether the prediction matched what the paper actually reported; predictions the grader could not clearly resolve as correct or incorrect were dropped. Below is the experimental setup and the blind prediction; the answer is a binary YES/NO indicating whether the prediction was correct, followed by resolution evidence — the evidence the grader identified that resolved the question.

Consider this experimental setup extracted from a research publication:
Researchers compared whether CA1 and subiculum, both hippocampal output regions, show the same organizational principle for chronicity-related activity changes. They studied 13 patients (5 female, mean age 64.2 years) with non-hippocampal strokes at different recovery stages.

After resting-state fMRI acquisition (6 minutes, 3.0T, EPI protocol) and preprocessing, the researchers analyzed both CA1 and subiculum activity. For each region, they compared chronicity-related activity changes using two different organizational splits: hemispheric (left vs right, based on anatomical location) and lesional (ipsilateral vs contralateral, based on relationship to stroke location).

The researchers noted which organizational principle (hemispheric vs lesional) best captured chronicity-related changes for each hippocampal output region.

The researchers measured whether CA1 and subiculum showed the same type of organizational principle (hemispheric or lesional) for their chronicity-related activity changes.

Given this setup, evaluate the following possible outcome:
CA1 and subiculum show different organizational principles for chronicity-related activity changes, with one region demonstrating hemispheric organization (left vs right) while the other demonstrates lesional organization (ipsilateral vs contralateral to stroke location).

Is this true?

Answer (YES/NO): YES